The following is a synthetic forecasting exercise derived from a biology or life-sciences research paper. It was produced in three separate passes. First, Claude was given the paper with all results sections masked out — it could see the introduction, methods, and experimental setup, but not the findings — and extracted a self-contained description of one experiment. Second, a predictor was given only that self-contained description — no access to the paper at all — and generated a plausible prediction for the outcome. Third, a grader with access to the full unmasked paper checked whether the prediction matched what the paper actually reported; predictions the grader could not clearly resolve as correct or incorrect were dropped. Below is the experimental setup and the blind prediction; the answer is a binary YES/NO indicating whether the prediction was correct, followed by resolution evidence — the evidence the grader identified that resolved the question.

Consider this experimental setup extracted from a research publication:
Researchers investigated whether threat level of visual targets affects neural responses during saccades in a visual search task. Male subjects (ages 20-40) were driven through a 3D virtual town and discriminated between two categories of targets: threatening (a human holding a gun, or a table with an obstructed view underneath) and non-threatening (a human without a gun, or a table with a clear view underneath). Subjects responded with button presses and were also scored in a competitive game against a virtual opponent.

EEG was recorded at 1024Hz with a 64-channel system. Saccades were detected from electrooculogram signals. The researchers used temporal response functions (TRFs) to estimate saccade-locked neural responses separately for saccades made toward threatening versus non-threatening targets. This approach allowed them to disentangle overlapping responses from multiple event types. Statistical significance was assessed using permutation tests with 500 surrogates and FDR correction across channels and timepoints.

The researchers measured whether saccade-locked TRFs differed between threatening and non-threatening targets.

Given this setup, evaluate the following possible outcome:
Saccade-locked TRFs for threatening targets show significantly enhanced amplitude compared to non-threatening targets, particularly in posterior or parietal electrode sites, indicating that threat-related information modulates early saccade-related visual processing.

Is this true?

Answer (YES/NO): NO